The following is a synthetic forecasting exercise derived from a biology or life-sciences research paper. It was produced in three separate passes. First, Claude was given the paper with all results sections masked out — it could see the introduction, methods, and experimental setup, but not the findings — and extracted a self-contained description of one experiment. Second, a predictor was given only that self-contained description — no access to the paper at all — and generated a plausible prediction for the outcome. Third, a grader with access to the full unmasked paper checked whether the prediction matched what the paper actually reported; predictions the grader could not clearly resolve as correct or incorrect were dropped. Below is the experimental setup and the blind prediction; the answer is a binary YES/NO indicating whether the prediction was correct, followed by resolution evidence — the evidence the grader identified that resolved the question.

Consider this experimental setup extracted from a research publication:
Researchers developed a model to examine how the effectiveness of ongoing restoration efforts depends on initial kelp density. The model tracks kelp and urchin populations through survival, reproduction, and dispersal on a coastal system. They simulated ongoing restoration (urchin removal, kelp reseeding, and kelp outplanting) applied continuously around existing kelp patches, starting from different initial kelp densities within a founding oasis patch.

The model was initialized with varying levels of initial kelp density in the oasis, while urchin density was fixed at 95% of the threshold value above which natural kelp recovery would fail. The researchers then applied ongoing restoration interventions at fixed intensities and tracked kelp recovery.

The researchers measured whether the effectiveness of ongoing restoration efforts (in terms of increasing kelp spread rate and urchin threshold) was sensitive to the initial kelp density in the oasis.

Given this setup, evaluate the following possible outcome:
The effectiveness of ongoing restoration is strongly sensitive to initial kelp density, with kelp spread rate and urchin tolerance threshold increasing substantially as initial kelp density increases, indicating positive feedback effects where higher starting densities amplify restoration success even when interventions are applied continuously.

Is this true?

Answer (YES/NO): YES